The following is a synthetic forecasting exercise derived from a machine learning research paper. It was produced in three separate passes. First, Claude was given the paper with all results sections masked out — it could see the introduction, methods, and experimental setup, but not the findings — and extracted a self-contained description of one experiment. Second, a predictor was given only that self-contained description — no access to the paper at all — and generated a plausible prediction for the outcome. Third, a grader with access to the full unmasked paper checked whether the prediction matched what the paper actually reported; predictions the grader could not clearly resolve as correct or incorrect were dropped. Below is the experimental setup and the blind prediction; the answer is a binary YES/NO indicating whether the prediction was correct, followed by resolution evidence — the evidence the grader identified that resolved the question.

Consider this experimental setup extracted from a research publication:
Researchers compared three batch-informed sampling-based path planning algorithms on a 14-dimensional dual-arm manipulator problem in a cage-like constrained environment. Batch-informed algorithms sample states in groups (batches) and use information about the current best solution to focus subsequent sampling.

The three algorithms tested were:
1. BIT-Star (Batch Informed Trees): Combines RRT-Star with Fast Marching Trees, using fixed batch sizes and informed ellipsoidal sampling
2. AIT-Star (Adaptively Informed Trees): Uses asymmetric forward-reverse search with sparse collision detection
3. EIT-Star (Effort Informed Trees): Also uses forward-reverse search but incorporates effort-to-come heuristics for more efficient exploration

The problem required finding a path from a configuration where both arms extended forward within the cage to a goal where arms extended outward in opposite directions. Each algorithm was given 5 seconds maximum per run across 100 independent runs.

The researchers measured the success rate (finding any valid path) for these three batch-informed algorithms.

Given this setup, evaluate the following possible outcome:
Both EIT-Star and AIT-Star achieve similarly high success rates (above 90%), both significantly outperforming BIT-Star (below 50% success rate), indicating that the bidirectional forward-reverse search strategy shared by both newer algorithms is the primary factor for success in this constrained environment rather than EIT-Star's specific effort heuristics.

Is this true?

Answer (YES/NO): NO